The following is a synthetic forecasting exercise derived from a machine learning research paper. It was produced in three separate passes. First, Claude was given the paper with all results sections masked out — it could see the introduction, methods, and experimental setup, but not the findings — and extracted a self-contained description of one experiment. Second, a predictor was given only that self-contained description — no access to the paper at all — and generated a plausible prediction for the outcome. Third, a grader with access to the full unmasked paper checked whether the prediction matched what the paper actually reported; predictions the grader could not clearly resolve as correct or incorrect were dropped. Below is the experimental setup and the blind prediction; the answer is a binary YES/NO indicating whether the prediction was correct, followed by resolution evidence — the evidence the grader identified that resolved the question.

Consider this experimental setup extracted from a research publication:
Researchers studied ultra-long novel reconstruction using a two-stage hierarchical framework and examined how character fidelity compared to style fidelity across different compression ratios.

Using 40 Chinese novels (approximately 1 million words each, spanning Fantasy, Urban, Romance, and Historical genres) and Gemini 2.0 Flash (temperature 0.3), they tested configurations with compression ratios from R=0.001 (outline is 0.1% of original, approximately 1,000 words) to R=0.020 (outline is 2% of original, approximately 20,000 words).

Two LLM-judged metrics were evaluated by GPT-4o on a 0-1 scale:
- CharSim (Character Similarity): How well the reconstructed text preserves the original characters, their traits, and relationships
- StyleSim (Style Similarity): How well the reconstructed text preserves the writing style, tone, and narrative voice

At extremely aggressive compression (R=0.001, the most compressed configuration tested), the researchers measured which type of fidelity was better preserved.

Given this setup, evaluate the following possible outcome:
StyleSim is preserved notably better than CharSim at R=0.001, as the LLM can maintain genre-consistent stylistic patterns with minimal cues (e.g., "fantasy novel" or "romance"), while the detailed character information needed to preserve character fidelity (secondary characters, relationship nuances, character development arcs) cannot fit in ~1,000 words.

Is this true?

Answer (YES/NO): YES